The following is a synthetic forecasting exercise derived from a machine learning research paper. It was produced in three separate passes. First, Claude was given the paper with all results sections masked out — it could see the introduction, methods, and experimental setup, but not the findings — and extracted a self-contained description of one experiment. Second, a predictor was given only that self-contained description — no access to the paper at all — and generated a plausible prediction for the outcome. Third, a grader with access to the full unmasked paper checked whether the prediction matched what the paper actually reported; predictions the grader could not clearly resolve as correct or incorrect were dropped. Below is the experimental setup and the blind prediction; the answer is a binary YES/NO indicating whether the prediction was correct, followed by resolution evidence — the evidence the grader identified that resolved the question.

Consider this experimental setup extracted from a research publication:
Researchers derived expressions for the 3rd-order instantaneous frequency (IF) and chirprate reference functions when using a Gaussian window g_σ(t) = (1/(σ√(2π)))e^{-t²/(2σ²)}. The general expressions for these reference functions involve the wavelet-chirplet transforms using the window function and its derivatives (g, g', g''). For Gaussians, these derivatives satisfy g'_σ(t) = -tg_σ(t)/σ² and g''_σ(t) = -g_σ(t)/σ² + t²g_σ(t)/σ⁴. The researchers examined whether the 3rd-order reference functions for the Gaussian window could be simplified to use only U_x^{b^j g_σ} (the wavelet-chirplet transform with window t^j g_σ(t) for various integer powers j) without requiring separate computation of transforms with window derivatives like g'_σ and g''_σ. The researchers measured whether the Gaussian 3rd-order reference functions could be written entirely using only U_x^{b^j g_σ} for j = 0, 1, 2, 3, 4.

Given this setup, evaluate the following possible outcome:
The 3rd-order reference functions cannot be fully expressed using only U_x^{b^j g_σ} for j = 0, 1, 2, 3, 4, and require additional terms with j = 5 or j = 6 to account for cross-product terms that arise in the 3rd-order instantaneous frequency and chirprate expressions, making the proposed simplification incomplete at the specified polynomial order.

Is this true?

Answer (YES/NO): NO